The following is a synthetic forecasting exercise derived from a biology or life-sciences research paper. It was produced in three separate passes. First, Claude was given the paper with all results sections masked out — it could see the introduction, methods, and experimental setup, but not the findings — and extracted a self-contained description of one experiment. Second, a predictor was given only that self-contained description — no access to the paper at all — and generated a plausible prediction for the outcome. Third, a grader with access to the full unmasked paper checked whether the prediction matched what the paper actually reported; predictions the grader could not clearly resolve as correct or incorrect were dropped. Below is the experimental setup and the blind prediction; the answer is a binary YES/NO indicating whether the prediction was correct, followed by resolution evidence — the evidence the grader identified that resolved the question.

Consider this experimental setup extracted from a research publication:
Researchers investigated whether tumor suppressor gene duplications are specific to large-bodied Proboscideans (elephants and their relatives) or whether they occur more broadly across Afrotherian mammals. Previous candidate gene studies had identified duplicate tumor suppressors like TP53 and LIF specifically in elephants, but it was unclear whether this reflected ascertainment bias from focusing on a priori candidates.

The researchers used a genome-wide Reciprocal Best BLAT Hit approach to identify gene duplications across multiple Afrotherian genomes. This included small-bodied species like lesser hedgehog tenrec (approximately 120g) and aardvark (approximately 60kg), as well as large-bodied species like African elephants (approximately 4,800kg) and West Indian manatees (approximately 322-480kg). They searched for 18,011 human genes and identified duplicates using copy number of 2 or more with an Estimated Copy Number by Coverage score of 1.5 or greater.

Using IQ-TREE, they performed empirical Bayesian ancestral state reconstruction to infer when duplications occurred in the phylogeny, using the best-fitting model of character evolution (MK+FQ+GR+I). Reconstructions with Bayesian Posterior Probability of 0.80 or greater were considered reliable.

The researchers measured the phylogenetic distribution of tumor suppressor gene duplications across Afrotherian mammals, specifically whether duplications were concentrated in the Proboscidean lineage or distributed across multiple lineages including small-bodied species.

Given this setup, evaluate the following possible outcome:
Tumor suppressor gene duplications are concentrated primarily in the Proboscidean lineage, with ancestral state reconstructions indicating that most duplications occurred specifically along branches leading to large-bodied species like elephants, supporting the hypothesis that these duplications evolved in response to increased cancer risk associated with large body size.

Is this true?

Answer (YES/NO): NO